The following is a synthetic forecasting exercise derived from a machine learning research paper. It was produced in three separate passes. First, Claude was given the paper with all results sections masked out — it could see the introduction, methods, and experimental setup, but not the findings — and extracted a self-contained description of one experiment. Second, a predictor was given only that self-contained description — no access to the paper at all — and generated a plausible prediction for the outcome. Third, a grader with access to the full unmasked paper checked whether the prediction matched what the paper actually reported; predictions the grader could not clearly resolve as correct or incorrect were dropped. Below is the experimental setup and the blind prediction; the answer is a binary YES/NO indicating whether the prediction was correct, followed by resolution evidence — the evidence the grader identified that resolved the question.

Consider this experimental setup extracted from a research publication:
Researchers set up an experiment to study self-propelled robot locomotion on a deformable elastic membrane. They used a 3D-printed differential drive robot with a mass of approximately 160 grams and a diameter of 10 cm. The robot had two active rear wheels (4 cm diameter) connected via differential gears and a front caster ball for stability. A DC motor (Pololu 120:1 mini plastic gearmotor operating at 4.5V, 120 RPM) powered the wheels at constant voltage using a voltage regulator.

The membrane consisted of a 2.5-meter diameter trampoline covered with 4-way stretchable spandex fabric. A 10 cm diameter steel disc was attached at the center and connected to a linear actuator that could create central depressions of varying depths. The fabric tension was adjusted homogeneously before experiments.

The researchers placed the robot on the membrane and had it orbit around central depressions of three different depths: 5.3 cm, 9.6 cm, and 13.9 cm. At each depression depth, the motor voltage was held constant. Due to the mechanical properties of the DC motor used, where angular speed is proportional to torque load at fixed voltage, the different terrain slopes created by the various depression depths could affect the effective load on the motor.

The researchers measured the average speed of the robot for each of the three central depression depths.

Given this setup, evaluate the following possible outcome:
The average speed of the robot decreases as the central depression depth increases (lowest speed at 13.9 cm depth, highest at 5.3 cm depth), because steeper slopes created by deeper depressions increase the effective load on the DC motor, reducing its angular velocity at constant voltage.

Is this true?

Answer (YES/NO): NO